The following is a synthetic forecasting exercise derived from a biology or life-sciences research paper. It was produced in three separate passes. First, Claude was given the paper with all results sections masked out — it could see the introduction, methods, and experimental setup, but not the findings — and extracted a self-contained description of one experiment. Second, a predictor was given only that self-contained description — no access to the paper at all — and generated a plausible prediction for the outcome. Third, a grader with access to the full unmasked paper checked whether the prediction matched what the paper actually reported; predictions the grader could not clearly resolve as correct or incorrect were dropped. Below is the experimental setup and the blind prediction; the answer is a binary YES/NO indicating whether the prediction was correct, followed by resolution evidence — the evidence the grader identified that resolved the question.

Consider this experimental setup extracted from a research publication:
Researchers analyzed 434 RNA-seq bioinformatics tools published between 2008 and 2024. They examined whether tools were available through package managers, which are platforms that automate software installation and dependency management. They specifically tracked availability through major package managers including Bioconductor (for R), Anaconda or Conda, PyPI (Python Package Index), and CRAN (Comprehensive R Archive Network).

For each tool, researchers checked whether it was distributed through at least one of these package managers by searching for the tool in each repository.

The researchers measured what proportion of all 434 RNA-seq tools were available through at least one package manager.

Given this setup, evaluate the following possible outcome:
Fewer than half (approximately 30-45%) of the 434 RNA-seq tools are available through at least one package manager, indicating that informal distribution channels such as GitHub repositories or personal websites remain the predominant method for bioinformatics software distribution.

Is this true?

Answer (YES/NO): YES